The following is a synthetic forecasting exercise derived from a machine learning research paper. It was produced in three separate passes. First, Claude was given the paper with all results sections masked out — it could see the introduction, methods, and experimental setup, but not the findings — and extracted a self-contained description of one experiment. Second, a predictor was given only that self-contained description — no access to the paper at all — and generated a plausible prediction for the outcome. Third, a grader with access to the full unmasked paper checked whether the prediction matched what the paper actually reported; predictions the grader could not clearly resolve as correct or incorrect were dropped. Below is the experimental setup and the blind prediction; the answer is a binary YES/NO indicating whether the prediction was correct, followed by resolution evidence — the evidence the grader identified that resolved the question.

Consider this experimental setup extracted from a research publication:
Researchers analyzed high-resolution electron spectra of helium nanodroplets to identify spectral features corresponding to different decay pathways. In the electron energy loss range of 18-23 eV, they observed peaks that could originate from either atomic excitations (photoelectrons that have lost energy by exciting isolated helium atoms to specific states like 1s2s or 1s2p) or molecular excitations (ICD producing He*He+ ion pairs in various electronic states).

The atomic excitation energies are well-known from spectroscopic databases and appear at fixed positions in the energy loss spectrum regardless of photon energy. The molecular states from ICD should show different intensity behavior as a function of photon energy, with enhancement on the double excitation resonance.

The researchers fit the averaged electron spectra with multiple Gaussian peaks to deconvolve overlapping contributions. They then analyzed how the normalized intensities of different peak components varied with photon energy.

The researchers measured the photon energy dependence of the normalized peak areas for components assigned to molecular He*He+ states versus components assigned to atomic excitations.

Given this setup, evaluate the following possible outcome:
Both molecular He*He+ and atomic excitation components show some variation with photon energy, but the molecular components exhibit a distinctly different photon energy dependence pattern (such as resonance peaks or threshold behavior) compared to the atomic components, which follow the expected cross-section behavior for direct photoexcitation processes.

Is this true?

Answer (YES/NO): NO